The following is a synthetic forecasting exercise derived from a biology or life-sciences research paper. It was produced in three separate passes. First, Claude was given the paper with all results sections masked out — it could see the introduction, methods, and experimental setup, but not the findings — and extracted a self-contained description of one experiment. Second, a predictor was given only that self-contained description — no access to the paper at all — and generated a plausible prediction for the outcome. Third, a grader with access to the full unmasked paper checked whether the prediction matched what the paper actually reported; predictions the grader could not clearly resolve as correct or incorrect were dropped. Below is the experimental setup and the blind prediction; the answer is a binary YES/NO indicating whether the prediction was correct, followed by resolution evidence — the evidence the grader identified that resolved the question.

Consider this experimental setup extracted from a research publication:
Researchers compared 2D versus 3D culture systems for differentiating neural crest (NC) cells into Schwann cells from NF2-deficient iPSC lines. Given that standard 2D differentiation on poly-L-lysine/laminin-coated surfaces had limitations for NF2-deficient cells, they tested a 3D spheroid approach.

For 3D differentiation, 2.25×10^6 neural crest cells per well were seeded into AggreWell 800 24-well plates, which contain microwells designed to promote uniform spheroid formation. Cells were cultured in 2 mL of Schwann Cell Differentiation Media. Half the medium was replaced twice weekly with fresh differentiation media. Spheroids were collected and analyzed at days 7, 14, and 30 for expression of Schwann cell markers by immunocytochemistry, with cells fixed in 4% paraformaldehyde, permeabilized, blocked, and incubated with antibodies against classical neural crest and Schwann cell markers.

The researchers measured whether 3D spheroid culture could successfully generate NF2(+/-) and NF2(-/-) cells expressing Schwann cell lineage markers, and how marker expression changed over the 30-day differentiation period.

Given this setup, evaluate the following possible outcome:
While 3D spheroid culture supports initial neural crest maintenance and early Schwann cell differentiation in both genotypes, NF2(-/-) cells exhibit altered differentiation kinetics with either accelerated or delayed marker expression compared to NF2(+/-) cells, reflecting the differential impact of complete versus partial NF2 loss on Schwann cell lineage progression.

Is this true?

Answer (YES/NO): NO